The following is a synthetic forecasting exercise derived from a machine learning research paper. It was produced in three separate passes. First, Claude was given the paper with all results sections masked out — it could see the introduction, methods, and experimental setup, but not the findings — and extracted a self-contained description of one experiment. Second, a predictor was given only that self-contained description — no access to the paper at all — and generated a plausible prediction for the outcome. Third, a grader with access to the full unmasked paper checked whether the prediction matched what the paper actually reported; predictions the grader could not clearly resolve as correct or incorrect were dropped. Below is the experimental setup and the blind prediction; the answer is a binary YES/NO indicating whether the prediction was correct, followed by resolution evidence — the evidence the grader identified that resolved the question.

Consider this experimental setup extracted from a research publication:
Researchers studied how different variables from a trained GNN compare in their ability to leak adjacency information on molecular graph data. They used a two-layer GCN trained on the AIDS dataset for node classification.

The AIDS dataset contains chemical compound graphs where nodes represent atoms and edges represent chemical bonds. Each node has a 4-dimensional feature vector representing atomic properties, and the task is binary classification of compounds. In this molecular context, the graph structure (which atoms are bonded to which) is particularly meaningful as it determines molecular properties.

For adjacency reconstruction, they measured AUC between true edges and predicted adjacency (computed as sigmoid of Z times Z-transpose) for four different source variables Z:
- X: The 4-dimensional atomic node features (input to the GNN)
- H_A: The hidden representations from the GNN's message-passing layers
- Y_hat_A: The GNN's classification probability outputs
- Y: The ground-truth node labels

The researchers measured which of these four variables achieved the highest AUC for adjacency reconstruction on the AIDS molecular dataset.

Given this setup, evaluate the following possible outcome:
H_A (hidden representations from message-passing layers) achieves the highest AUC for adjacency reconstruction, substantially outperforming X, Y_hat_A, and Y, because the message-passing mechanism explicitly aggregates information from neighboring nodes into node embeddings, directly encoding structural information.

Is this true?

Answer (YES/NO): NO